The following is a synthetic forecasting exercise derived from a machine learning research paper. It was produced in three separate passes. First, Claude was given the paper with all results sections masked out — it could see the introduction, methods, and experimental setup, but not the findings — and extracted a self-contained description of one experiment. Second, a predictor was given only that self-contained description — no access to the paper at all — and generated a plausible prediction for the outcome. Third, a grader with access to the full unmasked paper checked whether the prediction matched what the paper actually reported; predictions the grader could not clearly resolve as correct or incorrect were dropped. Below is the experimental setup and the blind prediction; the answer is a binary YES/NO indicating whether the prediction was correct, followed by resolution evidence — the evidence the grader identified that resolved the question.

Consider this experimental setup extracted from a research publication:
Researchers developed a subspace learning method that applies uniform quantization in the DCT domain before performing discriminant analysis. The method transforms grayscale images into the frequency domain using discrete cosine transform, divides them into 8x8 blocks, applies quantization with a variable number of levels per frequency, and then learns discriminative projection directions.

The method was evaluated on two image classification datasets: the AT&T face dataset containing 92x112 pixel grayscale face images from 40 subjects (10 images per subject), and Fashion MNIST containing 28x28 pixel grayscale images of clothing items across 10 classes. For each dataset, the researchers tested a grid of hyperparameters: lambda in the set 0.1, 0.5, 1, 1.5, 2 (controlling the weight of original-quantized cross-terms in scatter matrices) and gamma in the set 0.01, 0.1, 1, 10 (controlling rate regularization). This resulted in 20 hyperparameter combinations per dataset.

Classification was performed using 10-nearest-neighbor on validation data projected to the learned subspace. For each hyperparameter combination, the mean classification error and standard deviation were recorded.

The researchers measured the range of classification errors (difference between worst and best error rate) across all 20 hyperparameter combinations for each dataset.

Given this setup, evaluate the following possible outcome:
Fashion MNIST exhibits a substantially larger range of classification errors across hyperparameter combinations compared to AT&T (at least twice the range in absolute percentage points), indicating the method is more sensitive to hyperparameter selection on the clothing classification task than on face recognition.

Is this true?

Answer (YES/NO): NO